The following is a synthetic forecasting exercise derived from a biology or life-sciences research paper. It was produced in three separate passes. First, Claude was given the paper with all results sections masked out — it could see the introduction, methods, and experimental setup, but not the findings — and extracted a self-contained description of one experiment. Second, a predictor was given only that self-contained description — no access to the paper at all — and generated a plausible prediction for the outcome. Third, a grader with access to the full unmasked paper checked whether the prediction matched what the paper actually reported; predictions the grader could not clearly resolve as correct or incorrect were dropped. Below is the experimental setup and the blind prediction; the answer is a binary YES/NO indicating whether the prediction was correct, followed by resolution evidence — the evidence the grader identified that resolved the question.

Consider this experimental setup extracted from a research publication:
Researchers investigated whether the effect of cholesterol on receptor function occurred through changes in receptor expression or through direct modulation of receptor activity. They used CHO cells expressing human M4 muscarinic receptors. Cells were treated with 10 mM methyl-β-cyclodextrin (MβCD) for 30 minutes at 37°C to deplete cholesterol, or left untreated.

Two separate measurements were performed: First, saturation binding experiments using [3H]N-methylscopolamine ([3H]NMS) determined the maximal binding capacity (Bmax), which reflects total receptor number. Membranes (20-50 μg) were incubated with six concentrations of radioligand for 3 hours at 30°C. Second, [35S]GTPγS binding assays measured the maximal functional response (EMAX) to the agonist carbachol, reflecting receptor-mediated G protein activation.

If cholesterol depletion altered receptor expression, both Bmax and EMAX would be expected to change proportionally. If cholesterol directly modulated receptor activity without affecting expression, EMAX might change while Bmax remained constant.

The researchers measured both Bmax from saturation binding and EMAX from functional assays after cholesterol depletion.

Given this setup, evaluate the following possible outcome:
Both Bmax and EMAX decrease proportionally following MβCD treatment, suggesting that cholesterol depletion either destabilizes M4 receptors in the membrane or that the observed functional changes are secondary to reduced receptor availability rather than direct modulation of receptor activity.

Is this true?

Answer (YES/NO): NO